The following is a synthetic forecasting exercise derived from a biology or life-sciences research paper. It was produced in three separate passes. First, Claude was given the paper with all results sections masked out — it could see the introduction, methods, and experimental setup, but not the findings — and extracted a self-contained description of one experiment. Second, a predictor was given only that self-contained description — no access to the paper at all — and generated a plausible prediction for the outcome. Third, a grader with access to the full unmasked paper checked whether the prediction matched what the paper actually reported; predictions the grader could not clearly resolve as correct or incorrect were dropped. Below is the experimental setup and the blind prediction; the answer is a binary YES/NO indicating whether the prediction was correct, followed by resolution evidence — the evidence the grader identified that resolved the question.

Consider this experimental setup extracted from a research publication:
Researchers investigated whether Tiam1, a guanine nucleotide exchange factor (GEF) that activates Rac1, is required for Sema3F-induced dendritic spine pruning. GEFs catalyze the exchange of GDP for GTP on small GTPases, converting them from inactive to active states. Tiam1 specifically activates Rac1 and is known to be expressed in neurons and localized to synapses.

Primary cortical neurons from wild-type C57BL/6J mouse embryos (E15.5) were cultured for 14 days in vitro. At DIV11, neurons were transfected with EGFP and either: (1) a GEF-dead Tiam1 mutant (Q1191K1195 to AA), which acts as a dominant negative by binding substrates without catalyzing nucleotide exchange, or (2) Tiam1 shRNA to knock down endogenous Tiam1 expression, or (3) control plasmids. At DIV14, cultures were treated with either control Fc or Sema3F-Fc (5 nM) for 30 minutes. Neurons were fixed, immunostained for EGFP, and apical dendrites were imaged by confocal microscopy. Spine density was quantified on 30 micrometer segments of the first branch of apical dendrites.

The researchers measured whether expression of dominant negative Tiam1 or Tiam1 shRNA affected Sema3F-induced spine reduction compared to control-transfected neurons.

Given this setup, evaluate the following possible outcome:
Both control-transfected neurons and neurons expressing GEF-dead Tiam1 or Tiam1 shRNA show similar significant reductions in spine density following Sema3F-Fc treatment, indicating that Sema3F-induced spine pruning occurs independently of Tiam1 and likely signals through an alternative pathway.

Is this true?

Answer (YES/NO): NO